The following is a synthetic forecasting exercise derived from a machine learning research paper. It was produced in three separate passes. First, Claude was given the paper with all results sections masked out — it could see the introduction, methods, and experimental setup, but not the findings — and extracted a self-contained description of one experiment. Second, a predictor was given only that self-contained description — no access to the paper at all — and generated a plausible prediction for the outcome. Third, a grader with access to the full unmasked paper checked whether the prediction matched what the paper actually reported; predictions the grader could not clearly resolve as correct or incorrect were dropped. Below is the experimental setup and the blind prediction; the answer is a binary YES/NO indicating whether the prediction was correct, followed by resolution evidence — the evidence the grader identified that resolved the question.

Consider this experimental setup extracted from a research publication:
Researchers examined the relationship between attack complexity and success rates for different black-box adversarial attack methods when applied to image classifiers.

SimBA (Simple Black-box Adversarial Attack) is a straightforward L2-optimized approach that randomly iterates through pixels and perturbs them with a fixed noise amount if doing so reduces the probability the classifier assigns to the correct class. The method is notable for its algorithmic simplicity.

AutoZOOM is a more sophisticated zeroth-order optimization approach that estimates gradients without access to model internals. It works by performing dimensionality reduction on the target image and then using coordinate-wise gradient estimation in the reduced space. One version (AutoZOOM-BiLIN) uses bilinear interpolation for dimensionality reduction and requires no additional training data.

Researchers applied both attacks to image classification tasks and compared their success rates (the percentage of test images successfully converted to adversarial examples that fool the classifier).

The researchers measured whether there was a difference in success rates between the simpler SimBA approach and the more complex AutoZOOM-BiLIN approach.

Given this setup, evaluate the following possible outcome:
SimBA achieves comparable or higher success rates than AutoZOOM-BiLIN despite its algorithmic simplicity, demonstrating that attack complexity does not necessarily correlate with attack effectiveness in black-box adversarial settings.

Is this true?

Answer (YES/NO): YES